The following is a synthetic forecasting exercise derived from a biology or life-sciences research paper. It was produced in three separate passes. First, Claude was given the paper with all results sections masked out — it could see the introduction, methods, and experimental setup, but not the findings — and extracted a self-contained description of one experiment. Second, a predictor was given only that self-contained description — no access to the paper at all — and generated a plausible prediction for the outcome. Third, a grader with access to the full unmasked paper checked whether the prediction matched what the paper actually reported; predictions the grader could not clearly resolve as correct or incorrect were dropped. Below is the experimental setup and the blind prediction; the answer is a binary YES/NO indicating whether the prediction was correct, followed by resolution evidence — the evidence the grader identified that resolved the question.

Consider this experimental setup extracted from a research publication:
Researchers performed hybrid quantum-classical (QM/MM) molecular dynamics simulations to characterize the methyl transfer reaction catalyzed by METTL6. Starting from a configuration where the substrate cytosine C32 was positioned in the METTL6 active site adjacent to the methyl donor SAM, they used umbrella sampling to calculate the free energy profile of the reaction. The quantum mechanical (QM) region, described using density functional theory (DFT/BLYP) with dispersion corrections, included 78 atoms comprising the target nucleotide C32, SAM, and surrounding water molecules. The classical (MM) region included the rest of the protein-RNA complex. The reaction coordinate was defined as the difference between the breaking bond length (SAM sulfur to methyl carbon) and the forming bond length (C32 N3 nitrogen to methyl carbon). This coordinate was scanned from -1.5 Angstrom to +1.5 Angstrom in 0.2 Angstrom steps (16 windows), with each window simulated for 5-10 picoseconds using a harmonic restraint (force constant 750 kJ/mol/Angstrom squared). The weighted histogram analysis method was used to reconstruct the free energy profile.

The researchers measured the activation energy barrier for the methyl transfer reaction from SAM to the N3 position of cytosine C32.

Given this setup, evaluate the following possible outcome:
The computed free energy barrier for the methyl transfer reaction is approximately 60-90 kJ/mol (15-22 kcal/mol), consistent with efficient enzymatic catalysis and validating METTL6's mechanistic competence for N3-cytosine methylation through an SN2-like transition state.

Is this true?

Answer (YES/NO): YES